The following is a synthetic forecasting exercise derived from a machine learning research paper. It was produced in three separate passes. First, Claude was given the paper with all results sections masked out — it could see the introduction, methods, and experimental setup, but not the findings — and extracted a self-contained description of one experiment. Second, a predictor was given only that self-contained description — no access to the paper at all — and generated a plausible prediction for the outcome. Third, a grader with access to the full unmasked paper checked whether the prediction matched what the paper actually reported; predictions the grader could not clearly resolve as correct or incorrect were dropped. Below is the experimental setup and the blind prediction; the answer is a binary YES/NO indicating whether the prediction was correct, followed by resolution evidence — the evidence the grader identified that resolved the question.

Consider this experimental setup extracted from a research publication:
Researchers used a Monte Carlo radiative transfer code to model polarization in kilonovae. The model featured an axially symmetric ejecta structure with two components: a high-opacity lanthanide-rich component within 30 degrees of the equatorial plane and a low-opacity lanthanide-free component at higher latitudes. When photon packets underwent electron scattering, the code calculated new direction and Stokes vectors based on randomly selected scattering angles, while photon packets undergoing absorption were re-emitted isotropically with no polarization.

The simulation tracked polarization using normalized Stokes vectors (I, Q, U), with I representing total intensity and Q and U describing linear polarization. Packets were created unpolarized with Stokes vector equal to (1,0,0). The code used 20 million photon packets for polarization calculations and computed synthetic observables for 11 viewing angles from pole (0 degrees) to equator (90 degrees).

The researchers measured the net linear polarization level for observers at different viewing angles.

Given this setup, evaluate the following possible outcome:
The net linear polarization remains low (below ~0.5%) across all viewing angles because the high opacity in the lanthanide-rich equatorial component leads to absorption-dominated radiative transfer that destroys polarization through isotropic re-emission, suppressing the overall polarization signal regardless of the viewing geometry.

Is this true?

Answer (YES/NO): NO